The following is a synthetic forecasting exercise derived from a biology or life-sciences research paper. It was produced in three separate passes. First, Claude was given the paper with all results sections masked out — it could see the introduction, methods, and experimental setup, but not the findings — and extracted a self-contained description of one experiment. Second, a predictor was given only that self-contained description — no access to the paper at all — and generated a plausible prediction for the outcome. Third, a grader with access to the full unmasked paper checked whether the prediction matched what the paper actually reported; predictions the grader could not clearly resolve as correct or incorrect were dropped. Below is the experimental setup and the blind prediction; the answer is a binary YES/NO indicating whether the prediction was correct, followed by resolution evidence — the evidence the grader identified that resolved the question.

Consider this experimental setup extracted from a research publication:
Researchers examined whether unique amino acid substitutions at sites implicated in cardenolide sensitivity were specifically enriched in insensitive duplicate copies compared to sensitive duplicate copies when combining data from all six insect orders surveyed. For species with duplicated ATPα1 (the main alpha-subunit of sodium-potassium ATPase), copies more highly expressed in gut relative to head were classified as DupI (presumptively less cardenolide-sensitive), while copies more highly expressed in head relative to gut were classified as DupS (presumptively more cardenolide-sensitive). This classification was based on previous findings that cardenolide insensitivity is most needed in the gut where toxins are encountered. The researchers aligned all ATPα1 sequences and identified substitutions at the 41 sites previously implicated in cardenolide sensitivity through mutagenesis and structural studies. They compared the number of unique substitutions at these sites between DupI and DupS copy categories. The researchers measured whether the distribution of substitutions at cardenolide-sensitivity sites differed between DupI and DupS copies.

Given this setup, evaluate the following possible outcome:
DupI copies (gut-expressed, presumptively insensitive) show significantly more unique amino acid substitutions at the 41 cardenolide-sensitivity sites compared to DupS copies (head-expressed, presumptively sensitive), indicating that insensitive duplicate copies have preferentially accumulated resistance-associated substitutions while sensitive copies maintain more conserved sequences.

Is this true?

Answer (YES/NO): YES